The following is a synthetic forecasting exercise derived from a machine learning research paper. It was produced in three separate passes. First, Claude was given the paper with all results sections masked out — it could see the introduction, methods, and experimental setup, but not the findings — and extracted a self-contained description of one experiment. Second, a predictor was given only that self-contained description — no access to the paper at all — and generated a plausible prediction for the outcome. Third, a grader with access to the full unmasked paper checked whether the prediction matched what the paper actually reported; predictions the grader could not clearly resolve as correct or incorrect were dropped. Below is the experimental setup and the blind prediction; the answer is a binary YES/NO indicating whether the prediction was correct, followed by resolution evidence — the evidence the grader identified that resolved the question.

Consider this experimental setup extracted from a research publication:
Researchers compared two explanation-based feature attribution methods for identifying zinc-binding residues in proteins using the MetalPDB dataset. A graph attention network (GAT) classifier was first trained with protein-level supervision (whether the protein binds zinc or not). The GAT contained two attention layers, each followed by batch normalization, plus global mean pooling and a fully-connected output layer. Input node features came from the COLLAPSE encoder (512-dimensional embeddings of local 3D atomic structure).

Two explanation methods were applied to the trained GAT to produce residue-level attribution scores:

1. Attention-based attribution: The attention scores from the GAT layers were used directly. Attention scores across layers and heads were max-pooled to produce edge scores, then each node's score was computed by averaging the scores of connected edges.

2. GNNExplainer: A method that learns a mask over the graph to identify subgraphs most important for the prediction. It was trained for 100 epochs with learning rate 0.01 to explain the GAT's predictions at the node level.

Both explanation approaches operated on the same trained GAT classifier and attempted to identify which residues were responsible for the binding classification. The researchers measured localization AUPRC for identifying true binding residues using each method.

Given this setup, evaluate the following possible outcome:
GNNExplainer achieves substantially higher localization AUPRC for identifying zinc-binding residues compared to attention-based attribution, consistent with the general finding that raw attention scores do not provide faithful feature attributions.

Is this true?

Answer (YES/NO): YES